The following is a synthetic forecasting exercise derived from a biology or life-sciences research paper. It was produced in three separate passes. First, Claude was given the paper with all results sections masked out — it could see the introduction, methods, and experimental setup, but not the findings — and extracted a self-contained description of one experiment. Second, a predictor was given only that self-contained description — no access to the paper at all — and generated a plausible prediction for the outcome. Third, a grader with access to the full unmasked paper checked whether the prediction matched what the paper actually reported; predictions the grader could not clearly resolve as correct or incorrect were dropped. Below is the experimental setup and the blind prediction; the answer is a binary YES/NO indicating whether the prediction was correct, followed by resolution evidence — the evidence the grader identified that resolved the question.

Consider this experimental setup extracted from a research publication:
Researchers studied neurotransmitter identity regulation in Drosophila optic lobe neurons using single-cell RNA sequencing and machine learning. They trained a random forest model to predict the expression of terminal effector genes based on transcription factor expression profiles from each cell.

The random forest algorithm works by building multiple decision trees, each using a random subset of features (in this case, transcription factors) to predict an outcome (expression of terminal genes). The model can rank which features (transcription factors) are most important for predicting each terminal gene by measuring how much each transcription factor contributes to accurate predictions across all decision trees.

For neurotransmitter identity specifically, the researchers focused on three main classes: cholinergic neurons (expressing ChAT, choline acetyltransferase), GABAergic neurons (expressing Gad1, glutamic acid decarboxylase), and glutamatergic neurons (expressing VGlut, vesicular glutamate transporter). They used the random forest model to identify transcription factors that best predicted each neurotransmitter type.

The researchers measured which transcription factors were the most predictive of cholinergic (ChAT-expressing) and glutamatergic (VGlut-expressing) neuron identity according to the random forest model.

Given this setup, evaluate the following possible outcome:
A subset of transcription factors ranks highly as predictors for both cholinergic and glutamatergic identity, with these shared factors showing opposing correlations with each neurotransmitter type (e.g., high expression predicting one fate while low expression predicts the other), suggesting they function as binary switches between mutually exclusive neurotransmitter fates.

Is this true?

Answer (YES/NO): NO